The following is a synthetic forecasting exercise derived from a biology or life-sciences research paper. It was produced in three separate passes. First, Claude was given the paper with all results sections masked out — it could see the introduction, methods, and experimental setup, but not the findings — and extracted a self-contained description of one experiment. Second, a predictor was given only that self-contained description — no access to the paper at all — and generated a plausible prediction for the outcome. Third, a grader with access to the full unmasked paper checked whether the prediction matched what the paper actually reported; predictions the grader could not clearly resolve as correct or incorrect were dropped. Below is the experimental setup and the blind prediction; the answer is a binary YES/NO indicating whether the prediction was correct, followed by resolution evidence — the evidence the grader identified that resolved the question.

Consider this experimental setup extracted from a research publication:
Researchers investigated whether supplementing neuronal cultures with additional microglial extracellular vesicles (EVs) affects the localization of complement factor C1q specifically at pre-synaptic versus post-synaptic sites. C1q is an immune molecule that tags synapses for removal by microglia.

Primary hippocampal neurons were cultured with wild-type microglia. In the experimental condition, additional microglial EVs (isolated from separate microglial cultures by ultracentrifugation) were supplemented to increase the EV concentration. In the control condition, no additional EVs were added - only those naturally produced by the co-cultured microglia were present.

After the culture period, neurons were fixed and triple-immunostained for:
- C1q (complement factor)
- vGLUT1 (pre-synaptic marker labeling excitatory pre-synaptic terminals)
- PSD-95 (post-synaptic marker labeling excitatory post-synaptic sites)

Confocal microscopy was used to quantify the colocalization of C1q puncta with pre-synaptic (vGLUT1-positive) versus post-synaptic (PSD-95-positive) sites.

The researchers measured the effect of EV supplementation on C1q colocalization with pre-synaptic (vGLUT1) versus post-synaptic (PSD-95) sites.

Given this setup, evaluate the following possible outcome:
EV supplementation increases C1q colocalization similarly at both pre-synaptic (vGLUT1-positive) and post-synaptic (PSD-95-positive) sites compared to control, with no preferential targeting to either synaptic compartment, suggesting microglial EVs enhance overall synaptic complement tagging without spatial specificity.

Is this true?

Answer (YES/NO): NO